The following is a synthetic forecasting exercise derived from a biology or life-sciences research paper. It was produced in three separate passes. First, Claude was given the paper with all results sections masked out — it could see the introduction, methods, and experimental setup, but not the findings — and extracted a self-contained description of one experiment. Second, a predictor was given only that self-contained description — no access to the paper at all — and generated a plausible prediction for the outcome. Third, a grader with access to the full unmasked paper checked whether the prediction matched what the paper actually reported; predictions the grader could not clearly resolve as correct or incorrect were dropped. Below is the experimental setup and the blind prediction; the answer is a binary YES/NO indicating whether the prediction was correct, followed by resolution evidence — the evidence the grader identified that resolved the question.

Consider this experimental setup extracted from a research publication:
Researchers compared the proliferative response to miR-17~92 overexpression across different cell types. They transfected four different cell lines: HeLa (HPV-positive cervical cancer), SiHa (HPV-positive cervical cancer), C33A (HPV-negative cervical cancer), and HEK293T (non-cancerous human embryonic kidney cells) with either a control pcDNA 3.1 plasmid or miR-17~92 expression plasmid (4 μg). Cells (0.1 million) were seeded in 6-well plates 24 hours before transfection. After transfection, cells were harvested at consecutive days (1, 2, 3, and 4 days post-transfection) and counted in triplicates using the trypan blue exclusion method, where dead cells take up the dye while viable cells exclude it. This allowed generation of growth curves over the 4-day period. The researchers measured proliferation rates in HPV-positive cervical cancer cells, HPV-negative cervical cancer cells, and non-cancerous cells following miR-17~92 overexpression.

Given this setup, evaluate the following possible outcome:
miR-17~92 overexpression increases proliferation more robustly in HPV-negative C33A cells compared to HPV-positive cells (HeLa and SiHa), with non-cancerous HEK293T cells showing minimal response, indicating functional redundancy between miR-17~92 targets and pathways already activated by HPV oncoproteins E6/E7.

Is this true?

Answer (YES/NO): NO